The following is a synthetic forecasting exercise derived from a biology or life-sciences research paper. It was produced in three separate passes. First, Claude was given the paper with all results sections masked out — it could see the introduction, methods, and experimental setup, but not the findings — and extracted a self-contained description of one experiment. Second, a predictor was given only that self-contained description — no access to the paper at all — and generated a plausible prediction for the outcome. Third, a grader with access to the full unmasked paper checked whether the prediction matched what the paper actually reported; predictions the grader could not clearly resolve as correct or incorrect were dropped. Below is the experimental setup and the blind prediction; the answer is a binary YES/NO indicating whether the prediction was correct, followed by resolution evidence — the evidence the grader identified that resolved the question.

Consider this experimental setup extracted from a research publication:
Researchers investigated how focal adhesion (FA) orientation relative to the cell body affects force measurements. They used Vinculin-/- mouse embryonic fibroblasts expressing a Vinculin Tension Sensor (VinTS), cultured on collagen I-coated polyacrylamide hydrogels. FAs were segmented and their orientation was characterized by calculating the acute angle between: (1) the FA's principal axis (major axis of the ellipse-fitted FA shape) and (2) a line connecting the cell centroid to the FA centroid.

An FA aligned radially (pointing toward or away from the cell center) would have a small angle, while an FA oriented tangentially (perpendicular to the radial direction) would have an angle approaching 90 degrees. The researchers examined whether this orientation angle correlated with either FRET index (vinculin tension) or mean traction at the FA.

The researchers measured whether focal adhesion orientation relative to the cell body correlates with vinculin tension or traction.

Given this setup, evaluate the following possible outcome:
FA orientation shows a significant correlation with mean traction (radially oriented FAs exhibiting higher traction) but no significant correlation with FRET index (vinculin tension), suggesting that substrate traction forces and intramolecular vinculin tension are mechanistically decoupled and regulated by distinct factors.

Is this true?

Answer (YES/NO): NO